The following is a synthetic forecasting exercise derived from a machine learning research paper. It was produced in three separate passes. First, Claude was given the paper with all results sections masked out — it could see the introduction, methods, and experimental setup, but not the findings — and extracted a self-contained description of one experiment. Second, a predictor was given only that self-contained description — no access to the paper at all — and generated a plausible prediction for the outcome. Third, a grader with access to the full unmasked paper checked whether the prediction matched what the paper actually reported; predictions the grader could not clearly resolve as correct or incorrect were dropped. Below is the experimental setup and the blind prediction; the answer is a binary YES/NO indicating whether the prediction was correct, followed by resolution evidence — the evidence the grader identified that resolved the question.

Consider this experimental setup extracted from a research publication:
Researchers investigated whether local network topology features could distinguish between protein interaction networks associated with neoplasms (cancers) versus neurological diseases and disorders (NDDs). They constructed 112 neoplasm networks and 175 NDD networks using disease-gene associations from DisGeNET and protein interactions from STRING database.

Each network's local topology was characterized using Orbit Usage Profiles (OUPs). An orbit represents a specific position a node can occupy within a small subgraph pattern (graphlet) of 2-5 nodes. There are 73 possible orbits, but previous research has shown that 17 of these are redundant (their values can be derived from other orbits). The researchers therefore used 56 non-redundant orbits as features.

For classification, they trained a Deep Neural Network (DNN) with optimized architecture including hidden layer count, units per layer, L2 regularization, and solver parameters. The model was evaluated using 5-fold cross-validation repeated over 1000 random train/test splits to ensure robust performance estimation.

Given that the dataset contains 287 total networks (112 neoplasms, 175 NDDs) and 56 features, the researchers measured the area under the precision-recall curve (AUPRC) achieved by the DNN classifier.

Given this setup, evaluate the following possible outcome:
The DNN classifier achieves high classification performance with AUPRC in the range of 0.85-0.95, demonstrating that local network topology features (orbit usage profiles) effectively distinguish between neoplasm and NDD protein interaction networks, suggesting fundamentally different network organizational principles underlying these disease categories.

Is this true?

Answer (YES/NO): NO